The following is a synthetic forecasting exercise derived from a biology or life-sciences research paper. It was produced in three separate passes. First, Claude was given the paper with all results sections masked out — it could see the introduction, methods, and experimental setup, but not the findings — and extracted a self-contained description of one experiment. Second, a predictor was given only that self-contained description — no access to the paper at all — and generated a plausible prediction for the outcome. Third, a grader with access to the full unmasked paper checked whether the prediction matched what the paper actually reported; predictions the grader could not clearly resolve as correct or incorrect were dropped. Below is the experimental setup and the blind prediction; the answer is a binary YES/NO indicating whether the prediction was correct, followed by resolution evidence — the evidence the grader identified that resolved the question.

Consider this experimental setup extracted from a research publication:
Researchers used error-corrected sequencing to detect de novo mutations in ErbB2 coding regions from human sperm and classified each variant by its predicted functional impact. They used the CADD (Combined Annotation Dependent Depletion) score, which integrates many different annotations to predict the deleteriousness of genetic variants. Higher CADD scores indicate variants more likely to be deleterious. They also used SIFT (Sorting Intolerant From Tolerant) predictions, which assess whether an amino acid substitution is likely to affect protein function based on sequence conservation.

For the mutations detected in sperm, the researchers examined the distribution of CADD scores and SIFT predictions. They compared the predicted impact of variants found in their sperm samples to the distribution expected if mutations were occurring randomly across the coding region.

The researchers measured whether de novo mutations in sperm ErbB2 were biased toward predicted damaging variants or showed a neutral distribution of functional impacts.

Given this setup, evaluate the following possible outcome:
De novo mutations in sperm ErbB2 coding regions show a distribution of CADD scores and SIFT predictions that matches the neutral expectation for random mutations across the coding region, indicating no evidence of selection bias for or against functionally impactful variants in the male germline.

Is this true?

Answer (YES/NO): NO